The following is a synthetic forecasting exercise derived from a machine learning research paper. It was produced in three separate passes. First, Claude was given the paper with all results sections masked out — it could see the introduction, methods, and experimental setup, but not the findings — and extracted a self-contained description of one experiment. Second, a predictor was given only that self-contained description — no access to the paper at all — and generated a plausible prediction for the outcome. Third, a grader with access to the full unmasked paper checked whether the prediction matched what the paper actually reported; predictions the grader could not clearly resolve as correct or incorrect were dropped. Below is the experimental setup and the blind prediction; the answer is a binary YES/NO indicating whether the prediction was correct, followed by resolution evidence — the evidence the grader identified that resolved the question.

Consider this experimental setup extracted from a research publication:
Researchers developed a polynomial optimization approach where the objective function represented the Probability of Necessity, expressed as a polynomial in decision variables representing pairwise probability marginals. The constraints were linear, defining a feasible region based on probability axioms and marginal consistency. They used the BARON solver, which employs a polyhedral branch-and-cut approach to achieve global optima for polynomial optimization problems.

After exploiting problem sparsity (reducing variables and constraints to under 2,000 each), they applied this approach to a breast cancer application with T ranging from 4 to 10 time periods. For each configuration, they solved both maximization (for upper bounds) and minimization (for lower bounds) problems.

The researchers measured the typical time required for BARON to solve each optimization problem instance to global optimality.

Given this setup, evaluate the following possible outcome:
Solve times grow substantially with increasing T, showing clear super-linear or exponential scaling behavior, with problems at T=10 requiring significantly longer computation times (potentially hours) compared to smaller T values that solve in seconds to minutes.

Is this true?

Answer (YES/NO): NO